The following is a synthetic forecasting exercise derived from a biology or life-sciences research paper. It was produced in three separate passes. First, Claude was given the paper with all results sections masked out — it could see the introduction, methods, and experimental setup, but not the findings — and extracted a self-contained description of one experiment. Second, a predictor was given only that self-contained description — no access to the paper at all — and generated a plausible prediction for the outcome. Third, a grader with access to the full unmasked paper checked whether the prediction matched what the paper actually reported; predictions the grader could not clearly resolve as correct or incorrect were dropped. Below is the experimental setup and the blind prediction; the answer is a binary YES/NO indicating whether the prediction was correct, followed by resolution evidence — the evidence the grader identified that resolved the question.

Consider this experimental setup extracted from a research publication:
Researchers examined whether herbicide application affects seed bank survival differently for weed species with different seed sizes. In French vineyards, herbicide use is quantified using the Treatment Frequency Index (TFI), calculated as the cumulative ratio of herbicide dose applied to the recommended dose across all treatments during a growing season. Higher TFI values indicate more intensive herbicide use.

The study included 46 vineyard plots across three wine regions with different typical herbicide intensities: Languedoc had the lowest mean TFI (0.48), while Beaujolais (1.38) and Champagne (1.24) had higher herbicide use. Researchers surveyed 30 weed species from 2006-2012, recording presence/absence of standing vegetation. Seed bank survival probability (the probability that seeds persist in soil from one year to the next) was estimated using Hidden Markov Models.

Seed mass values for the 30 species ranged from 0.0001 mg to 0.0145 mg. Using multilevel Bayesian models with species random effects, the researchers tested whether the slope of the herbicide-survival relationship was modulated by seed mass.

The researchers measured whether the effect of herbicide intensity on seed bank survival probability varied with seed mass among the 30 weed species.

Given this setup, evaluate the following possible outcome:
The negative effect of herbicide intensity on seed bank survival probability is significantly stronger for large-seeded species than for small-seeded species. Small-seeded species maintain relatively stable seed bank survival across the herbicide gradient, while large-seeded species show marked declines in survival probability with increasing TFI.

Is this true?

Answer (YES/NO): NO